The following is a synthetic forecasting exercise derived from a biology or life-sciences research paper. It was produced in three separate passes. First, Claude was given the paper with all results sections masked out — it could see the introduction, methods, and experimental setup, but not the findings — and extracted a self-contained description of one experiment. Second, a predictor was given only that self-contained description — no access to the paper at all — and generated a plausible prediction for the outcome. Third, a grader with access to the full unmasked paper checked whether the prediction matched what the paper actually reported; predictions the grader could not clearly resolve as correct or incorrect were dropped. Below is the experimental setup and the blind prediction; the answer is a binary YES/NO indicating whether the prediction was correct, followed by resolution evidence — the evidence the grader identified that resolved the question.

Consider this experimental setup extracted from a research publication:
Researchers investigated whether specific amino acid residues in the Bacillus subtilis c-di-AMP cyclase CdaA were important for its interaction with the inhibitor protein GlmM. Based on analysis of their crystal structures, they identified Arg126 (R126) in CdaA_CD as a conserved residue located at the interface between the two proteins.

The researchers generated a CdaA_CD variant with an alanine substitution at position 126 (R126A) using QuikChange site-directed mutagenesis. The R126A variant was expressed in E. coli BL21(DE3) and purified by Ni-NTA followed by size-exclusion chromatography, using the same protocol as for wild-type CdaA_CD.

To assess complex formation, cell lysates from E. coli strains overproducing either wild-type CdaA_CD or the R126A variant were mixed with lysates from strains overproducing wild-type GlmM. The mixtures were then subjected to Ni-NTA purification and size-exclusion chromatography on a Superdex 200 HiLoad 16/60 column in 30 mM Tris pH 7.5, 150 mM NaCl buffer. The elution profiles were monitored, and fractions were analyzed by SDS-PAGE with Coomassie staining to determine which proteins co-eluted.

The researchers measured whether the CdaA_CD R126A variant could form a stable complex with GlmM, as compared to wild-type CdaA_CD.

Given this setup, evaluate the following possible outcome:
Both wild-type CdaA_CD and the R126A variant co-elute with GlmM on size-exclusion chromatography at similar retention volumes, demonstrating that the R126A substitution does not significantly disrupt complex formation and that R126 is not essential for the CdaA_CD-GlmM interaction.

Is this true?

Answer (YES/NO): NO